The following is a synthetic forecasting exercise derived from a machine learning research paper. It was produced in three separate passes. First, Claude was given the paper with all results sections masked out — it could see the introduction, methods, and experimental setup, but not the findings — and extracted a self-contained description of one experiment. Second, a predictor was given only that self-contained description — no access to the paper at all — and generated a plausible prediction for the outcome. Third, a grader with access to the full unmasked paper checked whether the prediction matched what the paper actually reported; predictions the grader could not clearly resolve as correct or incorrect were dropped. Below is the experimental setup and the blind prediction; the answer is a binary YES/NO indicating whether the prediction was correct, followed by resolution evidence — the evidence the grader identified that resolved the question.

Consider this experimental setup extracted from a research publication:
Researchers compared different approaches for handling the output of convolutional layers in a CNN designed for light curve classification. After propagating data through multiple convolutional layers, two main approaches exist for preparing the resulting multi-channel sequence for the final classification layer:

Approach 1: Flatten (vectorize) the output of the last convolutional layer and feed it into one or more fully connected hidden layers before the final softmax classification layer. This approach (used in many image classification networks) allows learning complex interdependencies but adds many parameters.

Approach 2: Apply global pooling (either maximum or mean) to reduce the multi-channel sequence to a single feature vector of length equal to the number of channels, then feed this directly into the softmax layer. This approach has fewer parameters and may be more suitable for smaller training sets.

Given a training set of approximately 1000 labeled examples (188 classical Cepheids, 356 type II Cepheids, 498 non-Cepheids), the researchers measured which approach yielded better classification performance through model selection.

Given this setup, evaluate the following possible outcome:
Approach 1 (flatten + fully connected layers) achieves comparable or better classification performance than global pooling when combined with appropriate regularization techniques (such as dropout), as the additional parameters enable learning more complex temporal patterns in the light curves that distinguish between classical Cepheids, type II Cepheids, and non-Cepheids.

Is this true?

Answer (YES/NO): NO